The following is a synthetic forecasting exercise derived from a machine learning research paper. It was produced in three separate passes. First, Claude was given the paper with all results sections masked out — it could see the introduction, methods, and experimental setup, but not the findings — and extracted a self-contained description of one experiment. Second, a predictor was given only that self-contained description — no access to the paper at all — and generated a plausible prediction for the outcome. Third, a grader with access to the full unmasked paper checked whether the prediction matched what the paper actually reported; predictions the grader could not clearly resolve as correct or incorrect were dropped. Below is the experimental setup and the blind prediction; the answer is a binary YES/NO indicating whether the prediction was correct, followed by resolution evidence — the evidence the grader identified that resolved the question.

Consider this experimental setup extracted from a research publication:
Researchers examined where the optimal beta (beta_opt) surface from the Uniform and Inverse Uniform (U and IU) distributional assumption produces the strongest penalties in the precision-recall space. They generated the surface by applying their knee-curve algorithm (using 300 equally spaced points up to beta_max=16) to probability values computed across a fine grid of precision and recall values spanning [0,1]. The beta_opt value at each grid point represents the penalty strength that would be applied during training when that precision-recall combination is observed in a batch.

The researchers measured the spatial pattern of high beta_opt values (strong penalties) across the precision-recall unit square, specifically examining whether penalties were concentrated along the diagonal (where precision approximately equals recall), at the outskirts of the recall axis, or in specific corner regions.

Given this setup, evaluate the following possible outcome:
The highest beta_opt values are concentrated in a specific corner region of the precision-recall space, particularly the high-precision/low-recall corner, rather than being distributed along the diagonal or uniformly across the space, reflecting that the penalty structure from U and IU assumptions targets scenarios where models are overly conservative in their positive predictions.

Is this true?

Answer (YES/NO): NO